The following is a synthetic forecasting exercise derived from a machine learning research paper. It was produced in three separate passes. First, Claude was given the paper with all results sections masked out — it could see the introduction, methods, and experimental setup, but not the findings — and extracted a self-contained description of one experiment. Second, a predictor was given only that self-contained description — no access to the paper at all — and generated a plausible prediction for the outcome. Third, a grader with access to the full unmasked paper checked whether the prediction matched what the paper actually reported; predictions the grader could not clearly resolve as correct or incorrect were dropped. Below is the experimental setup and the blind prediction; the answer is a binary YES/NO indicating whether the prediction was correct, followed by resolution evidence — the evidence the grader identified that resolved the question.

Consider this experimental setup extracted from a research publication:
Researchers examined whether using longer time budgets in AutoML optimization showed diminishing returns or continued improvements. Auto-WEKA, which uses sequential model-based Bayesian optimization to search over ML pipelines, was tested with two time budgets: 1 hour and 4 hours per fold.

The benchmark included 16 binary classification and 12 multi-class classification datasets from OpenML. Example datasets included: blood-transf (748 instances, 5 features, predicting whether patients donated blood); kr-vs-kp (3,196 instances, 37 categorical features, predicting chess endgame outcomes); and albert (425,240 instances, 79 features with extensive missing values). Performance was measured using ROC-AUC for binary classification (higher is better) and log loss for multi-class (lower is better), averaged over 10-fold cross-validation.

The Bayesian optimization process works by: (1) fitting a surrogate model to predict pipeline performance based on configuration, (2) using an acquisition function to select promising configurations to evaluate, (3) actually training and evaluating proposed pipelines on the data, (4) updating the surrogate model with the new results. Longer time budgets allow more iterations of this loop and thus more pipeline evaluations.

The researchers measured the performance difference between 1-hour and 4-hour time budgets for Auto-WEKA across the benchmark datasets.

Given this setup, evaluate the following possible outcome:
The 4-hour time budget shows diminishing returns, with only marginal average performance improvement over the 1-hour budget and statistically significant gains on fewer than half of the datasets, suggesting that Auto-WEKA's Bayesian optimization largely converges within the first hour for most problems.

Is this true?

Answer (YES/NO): NO